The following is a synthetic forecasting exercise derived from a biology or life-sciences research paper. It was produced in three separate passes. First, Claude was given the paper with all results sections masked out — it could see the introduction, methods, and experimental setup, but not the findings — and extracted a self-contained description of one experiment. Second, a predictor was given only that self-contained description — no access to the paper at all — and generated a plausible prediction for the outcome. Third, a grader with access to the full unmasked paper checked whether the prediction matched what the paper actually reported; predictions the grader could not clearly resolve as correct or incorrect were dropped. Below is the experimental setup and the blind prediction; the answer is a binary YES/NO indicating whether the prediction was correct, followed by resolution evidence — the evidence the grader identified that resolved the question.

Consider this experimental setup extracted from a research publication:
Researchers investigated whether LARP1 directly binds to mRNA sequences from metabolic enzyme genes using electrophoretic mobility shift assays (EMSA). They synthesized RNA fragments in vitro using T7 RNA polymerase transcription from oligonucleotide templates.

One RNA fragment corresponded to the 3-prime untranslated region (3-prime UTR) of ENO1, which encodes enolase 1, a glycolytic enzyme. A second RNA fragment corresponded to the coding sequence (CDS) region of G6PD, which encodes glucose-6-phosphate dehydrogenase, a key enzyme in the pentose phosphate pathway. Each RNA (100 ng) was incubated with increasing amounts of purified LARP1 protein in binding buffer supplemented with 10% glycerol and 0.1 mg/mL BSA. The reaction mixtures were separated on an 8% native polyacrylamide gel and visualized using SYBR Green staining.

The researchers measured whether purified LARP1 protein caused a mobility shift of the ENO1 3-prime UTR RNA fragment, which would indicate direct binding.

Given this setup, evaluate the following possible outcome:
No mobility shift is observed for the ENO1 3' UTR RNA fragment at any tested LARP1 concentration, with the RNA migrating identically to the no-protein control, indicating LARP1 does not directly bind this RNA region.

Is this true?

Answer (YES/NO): NO